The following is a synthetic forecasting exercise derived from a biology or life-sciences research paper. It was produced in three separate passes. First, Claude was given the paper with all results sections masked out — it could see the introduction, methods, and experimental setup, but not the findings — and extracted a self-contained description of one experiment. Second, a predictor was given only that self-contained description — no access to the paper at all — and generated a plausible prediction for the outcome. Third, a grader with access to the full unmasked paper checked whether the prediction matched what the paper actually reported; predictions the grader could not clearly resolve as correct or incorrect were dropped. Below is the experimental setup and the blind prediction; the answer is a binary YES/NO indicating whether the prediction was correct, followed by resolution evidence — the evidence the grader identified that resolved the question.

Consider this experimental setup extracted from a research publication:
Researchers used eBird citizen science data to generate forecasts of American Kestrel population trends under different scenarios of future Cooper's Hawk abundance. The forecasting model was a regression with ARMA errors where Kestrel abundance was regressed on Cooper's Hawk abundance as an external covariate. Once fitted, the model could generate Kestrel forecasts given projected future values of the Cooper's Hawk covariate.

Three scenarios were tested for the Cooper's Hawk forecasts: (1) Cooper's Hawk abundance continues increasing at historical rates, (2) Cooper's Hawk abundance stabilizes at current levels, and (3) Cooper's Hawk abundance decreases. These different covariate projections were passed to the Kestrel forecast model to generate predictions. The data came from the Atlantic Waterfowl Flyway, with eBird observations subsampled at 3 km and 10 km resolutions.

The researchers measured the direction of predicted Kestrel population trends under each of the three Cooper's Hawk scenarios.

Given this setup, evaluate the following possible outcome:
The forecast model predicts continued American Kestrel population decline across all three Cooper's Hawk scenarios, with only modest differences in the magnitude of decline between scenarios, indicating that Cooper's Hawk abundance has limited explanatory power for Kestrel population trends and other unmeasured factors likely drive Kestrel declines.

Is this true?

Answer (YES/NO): NO